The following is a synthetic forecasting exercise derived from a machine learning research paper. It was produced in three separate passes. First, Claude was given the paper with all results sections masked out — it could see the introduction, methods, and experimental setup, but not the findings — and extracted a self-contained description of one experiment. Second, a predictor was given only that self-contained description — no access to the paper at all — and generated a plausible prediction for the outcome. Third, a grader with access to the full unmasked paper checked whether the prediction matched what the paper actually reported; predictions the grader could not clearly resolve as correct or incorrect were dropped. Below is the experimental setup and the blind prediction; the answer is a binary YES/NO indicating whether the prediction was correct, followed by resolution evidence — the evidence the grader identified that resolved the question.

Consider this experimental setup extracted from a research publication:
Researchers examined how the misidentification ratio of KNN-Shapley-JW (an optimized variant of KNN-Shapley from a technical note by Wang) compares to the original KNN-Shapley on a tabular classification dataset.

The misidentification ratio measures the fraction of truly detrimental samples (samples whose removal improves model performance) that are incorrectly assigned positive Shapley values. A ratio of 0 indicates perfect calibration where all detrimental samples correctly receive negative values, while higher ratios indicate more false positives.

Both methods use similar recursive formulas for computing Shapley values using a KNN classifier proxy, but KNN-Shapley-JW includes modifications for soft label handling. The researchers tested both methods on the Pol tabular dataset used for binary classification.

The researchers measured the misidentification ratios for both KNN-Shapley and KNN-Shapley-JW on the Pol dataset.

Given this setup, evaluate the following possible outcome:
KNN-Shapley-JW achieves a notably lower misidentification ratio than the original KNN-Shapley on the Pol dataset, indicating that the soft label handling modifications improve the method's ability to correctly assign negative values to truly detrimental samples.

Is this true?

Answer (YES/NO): YES